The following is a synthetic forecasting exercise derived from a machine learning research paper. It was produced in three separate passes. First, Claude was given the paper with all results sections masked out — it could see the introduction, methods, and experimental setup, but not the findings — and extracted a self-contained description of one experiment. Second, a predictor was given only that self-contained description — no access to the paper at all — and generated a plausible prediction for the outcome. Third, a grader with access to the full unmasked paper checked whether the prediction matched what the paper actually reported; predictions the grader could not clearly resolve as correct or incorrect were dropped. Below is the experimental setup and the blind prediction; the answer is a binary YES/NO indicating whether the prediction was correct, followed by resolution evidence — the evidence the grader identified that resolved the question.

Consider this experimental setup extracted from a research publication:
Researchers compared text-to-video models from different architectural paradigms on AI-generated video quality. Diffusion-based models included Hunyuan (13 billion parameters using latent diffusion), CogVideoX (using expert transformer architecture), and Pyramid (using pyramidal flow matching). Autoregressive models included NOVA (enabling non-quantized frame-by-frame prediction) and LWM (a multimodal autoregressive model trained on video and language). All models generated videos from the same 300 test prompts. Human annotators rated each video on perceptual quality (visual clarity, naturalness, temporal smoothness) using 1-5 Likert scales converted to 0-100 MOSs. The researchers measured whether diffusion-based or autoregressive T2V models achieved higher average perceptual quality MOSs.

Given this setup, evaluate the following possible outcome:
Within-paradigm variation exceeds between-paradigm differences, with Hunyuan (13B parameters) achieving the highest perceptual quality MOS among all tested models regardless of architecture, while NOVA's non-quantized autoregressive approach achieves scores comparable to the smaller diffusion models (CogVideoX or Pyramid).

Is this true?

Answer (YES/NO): NO